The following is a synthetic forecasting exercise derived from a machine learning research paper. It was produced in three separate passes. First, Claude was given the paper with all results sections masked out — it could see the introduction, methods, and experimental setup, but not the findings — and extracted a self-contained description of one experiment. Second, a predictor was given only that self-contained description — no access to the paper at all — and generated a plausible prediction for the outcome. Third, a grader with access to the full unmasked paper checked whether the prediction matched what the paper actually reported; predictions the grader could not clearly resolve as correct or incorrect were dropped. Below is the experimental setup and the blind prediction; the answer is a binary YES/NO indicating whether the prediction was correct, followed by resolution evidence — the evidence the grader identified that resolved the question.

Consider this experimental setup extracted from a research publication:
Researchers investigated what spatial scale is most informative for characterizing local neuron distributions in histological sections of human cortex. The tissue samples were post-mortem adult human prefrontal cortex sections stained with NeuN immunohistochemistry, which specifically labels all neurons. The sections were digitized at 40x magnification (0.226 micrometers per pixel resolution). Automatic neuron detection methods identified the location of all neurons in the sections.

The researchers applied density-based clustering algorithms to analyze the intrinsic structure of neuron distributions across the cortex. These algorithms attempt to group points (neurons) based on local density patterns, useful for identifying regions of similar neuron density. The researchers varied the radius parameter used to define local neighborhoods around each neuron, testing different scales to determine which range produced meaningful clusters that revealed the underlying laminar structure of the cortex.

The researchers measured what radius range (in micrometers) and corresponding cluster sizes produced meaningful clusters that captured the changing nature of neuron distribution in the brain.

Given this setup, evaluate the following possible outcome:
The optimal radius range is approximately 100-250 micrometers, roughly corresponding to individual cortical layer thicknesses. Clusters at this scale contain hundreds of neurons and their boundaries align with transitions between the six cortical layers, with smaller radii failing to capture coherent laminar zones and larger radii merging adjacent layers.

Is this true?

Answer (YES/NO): NO